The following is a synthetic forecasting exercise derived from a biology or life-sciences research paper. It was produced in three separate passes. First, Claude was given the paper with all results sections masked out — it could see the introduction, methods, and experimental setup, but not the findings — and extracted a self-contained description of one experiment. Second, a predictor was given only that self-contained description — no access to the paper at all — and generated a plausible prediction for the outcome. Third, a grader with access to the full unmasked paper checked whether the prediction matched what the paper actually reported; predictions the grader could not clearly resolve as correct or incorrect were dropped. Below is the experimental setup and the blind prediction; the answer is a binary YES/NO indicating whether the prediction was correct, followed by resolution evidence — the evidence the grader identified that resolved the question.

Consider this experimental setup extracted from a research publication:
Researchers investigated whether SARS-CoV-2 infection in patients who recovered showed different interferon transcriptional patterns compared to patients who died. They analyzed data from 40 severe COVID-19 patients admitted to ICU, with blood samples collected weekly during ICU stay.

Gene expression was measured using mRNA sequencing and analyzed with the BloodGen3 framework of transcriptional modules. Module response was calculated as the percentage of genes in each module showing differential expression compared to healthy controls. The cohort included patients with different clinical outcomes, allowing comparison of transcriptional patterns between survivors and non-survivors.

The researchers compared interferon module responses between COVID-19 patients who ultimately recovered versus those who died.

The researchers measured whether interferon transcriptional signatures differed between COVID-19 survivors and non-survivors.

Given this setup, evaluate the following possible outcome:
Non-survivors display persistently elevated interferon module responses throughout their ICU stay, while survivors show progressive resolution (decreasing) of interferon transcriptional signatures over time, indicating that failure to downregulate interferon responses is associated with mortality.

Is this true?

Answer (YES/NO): NO